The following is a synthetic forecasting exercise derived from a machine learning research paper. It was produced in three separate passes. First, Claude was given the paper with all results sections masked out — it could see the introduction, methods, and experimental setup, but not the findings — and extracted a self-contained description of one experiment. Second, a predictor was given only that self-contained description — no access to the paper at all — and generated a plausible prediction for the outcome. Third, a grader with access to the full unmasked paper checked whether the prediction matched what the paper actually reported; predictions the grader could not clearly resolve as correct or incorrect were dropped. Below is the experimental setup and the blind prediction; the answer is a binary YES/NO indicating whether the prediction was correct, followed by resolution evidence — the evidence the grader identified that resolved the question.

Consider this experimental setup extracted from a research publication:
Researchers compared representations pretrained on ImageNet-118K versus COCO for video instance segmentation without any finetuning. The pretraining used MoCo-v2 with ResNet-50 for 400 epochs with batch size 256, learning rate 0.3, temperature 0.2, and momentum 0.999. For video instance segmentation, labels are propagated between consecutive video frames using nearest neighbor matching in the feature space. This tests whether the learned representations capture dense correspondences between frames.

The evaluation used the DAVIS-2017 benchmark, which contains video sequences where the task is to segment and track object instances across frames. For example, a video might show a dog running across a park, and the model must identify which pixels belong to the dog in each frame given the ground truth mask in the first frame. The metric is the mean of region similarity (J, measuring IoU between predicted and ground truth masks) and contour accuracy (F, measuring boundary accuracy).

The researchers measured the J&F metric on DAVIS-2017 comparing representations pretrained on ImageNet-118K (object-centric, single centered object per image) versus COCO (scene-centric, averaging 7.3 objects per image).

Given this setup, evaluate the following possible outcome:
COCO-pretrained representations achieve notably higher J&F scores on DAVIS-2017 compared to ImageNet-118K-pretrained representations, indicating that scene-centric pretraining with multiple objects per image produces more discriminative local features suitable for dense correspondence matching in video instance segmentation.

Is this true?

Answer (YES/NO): NO